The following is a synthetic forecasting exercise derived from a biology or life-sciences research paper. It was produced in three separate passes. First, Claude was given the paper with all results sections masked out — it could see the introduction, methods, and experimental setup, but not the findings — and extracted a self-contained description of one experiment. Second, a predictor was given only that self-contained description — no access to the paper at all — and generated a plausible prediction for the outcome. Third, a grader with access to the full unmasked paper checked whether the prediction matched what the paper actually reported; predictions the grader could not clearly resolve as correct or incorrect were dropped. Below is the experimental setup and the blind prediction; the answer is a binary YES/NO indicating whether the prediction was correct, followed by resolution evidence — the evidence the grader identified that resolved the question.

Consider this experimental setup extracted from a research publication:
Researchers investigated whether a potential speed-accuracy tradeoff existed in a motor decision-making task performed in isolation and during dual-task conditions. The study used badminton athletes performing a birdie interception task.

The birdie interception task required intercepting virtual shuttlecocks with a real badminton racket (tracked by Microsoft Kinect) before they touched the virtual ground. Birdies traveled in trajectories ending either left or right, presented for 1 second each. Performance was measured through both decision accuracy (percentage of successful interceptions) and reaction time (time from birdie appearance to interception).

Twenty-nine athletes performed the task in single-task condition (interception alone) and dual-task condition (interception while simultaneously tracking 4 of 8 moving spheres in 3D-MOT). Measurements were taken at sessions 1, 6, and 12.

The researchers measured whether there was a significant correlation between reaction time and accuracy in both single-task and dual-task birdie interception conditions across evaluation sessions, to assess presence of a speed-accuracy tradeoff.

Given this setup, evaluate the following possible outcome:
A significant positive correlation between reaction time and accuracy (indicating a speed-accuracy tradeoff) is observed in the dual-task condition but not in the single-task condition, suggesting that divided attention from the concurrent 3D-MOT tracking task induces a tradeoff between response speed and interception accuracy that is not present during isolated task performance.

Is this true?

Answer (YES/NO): NO